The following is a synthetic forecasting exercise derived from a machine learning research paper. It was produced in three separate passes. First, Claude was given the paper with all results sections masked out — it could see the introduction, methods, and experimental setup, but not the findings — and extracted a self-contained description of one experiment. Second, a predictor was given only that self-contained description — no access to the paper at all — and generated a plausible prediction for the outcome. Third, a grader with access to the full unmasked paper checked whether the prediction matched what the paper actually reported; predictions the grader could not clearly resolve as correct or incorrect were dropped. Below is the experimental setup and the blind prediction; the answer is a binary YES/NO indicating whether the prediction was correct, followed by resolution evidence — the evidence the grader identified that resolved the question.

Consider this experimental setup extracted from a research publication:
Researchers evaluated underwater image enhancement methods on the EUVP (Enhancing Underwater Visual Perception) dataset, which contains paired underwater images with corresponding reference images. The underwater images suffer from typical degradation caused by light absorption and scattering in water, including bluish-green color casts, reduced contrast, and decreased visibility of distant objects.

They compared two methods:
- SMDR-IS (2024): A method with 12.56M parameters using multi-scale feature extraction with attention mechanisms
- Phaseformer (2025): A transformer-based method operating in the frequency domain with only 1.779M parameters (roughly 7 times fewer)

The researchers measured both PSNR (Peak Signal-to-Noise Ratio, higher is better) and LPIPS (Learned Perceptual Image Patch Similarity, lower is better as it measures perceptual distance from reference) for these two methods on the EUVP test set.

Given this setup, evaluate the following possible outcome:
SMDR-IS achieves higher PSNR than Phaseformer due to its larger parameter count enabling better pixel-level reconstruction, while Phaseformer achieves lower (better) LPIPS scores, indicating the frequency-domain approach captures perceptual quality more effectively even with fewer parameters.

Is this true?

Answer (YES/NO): NO